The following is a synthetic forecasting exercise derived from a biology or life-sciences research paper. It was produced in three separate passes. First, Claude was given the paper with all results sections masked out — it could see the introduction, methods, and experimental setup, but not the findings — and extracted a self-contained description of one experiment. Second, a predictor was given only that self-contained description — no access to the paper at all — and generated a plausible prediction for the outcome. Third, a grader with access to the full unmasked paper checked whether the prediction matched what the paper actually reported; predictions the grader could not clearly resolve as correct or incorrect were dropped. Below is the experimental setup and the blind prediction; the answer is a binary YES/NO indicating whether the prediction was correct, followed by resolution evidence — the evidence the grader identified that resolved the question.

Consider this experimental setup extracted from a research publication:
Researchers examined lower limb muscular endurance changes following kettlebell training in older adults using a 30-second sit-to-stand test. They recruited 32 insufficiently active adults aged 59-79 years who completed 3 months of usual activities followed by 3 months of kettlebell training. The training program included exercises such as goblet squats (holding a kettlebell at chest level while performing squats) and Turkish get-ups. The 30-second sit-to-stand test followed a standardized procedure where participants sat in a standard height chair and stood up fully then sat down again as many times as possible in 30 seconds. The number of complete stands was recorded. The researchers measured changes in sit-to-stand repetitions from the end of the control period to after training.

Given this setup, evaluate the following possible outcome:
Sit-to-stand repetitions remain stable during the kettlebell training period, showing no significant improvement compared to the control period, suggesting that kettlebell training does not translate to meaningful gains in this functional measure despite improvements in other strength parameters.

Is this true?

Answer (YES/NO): NO